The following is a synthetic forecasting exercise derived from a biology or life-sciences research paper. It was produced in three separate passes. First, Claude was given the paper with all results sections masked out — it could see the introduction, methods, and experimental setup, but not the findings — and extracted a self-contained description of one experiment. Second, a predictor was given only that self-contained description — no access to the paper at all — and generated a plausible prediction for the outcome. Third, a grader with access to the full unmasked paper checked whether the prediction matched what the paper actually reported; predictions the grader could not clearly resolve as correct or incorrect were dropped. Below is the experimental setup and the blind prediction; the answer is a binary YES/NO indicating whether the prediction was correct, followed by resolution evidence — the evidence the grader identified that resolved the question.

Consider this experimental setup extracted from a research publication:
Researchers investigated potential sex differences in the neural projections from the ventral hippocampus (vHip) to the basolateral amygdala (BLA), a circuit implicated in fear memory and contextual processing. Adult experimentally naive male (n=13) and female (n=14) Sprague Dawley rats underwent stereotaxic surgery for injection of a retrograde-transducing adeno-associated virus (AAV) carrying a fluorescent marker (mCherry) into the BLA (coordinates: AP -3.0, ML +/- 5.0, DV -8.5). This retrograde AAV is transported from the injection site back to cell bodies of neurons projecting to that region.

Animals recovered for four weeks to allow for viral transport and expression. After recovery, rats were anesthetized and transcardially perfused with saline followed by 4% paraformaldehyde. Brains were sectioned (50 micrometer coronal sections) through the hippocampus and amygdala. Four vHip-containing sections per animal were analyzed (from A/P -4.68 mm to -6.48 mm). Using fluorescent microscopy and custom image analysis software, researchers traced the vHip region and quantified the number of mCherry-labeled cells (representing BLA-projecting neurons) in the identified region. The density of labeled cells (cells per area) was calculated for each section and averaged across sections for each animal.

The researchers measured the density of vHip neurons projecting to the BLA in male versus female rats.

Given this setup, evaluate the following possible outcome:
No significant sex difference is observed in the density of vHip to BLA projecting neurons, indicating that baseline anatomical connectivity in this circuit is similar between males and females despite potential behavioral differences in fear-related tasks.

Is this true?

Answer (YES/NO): NO